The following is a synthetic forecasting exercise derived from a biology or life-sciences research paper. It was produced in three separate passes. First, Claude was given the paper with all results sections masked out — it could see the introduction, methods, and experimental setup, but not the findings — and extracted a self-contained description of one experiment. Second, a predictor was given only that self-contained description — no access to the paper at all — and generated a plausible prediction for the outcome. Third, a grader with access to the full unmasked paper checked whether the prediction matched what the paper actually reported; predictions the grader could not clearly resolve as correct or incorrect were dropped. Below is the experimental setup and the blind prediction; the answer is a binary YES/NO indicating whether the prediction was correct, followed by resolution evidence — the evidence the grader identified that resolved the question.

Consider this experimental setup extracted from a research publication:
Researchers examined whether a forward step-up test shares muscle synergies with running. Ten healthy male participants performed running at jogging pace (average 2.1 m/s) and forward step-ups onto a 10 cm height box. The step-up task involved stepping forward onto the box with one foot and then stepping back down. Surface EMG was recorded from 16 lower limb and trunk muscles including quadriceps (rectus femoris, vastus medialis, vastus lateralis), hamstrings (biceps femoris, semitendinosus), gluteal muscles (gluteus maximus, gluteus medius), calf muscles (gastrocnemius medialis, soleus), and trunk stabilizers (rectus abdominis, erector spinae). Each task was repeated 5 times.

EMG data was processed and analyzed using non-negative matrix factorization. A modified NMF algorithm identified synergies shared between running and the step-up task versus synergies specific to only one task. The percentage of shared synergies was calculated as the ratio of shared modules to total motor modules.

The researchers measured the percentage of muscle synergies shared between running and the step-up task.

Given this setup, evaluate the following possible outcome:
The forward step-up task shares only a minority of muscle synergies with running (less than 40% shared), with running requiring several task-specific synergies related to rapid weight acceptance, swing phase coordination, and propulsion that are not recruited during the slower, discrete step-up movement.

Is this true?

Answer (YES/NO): NO